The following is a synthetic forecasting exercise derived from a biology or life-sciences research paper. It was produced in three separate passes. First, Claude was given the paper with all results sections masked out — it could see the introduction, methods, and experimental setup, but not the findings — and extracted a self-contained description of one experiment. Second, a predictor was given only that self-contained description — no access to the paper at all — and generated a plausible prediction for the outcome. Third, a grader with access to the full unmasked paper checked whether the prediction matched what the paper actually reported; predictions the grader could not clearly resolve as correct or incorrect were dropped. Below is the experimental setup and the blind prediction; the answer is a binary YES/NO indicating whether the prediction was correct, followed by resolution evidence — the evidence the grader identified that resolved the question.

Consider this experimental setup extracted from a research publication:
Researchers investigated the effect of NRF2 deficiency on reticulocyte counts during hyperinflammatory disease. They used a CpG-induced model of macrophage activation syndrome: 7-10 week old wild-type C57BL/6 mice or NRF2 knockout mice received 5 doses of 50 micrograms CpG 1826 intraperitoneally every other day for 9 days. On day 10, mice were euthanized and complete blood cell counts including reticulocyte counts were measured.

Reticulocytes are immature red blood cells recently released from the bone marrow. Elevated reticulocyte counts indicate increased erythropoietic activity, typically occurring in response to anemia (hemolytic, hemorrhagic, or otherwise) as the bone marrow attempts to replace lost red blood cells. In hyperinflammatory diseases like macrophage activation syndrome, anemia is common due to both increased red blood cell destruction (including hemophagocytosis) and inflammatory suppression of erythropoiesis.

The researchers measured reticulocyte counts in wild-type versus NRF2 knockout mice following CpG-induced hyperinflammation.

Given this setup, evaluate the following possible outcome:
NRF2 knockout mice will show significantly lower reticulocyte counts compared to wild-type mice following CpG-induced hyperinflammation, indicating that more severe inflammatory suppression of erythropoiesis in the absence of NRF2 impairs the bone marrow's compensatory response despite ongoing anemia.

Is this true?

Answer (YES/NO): NO